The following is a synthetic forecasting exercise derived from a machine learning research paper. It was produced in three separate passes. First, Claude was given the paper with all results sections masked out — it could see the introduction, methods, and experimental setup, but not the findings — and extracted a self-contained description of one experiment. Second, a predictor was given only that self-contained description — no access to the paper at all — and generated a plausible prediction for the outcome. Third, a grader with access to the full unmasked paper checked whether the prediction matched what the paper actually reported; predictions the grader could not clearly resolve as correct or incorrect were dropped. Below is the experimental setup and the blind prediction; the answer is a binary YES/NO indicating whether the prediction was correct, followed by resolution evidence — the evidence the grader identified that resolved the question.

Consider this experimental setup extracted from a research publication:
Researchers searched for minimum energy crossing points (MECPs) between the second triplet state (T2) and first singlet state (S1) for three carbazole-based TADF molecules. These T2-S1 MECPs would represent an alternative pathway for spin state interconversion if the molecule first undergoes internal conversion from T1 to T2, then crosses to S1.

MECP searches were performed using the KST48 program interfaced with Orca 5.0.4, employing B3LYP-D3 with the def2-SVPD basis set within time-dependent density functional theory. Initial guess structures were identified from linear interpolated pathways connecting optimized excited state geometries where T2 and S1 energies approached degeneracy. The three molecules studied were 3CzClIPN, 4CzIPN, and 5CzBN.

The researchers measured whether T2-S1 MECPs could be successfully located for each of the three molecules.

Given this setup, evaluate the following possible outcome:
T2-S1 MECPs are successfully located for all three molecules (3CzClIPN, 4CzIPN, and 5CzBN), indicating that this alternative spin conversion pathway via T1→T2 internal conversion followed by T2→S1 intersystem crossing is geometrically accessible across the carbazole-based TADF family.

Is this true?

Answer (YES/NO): NO